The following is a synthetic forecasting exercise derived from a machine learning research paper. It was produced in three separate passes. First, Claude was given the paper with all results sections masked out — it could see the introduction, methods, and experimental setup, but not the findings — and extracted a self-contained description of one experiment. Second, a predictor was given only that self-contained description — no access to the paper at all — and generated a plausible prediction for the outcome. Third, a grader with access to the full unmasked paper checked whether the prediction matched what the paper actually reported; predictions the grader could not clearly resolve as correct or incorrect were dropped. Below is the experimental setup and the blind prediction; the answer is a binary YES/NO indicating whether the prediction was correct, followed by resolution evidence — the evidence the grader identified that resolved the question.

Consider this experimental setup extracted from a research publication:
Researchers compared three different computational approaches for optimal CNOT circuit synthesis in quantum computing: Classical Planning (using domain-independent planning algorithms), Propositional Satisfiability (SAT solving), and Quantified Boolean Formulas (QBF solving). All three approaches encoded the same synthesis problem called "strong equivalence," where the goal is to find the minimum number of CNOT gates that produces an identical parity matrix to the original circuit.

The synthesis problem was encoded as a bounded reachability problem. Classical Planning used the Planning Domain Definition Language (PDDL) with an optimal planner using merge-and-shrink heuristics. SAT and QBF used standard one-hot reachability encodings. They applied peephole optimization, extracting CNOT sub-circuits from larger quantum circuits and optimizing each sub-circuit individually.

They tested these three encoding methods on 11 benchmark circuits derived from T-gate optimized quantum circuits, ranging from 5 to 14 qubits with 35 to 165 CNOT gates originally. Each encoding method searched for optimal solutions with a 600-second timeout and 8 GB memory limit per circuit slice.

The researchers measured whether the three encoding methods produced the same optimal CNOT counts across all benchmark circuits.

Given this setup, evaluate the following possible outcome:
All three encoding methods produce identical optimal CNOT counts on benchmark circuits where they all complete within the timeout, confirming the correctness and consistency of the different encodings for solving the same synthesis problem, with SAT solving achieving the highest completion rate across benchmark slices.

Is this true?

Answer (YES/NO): NO